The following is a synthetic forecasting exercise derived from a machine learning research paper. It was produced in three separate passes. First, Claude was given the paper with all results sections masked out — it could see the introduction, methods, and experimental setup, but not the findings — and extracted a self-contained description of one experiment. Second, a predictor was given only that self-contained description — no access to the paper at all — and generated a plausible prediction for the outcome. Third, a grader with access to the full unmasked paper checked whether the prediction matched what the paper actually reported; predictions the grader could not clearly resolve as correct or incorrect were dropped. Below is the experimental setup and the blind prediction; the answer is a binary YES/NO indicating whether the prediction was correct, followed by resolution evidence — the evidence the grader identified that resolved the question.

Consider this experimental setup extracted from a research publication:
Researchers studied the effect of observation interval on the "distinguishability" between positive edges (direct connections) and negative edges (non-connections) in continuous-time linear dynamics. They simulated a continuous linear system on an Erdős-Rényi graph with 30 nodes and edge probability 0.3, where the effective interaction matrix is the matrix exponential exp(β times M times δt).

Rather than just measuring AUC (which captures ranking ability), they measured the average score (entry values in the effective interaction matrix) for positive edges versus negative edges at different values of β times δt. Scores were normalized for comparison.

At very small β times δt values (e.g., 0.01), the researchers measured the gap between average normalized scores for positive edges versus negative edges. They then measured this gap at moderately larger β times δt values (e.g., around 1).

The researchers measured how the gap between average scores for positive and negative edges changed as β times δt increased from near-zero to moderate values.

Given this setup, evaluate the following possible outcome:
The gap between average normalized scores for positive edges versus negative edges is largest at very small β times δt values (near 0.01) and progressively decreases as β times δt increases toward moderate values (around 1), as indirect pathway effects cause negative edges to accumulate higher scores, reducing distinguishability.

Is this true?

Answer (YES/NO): YES